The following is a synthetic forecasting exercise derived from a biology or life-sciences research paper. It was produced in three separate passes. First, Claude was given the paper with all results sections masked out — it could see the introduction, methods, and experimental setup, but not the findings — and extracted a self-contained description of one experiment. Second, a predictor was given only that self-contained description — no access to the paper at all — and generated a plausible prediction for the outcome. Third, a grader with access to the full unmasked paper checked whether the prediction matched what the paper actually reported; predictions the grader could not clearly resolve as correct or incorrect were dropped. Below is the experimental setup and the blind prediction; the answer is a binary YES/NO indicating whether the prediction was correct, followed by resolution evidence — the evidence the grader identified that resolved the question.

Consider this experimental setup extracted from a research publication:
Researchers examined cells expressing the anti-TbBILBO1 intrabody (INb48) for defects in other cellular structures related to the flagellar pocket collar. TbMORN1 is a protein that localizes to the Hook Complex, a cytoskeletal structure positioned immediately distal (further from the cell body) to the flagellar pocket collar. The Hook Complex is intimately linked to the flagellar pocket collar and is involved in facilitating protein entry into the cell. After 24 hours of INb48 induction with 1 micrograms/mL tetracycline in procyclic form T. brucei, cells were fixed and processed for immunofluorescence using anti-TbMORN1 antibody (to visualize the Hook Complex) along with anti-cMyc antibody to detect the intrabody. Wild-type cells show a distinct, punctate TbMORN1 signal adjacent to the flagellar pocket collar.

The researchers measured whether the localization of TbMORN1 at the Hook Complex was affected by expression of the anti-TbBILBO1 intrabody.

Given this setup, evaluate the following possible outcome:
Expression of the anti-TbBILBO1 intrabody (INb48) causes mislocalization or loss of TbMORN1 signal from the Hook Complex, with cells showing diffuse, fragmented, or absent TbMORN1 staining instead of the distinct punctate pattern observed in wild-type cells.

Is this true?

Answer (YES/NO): NO